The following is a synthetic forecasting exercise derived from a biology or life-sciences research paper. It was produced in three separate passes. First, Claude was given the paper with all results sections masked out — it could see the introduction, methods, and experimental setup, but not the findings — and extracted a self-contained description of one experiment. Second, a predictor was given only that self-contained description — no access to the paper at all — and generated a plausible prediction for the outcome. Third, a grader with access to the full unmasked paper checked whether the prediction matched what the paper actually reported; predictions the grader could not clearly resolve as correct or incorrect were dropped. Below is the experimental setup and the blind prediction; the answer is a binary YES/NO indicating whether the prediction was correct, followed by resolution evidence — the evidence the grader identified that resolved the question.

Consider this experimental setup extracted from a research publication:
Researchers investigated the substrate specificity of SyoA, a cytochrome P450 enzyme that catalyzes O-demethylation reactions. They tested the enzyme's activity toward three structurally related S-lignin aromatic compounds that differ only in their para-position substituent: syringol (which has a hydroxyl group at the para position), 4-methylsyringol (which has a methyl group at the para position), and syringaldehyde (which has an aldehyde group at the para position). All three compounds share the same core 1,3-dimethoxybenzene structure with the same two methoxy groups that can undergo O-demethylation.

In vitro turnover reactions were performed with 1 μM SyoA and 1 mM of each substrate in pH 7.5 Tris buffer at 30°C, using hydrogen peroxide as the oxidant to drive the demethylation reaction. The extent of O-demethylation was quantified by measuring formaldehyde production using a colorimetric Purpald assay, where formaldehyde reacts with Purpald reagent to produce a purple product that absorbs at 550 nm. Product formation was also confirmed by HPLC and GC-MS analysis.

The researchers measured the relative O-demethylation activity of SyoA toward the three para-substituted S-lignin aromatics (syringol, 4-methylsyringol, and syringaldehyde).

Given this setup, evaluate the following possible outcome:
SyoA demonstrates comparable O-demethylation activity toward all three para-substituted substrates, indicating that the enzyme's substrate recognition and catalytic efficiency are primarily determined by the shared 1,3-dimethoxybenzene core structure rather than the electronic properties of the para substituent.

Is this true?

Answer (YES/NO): NO